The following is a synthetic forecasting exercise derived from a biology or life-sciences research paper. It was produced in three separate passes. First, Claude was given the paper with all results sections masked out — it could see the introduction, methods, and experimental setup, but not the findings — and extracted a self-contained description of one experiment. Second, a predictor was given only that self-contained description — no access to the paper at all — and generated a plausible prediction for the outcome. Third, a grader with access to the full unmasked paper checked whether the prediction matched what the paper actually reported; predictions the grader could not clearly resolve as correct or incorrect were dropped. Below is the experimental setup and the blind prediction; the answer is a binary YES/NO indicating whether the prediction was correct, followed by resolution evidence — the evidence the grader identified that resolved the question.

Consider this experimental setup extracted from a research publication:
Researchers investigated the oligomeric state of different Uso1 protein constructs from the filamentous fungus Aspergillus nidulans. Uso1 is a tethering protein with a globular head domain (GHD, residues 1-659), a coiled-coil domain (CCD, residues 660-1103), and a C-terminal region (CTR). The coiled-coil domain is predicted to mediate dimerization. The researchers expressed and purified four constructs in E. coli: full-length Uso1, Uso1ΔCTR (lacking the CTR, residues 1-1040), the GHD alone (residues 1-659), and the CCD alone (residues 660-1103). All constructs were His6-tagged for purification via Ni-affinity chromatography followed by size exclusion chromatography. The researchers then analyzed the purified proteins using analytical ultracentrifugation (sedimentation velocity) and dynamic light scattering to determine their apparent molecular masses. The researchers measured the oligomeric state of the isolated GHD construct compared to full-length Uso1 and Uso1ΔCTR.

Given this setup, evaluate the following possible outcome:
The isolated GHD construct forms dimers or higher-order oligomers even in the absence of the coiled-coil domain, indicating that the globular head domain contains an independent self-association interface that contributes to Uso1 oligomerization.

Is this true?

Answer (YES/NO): NO